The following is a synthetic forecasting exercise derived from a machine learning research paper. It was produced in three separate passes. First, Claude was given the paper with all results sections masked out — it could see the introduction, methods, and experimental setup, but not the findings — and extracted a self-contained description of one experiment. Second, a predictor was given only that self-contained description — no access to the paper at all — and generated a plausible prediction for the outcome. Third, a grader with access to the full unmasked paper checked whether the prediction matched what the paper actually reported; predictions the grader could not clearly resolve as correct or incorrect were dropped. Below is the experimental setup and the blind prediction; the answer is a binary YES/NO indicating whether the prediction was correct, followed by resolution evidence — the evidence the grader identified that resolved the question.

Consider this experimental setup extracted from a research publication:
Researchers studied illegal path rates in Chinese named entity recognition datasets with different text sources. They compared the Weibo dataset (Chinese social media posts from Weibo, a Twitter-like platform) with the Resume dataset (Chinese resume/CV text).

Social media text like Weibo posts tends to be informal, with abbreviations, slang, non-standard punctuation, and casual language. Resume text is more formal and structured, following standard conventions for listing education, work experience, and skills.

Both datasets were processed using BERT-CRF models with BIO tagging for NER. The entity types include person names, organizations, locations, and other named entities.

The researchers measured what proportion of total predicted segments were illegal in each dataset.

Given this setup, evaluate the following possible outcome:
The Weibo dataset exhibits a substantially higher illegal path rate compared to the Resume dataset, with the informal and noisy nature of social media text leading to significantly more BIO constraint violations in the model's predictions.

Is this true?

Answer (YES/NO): YES